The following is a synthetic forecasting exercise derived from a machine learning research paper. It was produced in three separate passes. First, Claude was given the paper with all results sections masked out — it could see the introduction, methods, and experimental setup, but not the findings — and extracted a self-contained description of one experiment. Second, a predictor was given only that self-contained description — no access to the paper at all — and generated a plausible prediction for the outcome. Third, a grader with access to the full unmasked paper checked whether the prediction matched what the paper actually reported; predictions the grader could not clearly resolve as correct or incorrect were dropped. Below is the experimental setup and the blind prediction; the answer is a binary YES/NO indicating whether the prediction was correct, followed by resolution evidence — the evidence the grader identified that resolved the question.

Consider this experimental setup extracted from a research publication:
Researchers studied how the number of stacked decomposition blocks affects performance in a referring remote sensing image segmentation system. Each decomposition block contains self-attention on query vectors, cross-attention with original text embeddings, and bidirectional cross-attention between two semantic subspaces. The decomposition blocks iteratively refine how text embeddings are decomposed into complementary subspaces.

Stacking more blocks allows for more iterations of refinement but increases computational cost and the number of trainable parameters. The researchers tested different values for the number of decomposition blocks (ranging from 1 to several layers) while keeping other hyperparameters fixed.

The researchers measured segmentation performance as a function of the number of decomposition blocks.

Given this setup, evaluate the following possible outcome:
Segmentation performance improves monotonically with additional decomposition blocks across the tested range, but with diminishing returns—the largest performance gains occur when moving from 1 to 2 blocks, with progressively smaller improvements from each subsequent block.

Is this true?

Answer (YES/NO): NO